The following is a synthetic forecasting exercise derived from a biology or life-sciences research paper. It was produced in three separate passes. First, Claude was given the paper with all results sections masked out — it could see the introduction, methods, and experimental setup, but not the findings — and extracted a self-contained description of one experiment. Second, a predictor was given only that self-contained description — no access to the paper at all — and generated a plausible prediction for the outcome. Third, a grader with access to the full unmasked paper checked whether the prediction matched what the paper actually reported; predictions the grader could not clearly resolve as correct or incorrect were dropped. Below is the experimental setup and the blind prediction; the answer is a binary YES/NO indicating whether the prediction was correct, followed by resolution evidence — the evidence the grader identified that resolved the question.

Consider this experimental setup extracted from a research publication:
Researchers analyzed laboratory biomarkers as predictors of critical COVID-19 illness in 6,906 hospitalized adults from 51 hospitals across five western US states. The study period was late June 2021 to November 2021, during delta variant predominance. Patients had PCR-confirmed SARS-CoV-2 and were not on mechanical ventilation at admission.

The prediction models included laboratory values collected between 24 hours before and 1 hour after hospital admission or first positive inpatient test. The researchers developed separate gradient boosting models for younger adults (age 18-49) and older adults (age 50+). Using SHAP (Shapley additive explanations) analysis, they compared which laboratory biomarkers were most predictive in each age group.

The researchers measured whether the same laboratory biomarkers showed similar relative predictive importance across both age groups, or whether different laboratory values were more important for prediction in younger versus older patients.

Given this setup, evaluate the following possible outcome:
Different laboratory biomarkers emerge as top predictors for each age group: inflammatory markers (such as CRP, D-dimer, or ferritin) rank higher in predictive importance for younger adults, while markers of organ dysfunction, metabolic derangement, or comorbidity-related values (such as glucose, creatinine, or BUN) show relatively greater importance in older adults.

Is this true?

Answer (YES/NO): NO